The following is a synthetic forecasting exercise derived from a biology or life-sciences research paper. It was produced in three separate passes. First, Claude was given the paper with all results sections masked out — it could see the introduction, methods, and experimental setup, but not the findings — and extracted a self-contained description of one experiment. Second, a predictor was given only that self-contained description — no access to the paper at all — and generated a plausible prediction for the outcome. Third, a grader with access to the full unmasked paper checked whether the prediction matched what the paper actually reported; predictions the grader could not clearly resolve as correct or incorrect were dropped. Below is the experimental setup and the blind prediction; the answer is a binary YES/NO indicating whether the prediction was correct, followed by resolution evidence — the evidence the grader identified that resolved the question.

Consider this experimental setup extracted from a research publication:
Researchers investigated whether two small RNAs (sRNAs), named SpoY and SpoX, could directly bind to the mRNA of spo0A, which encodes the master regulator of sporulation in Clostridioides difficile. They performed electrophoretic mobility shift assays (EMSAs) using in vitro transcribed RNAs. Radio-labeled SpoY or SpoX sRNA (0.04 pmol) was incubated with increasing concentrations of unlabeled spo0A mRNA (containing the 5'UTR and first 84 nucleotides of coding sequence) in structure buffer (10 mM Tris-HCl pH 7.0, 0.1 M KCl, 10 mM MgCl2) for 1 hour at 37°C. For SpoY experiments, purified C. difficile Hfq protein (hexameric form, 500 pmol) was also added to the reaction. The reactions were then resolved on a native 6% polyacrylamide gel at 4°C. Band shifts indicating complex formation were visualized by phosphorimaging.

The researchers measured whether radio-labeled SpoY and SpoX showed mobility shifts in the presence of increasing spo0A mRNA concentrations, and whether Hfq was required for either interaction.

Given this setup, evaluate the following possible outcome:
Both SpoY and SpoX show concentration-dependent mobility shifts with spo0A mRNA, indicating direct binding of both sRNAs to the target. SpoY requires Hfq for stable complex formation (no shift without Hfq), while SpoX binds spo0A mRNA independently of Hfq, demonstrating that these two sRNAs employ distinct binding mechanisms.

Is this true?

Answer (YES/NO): NO